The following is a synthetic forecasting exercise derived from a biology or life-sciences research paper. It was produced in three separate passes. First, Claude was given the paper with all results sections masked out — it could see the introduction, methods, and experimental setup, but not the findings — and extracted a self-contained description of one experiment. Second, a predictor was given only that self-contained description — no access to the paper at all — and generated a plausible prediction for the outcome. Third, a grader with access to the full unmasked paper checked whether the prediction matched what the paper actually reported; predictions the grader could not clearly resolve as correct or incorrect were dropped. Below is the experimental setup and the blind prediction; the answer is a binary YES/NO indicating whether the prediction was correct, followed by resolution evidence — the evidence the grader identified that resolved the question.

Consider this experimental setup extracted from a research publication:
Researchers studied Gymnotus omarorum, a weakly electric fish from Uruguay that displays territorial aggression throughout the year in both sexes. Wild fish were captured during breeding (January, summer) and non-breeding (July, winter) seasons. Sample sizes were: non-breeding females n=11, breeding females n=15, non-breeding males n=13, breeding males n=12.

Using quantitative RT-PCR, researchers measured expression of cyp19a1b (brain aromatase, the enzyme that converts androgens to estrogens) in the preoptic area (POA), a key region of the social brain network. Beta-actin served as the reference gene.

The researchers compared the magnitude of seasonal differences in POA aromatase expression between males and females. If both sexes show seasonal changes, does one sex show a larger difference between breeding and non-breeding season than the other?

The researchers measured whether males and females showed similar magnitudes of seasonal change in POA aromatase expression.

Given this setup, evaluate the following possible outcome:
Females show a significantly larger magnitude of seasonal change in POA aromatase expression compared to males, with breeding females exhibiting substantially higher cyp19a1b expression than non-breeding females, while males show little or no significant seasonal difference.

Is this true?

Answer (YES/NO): NO